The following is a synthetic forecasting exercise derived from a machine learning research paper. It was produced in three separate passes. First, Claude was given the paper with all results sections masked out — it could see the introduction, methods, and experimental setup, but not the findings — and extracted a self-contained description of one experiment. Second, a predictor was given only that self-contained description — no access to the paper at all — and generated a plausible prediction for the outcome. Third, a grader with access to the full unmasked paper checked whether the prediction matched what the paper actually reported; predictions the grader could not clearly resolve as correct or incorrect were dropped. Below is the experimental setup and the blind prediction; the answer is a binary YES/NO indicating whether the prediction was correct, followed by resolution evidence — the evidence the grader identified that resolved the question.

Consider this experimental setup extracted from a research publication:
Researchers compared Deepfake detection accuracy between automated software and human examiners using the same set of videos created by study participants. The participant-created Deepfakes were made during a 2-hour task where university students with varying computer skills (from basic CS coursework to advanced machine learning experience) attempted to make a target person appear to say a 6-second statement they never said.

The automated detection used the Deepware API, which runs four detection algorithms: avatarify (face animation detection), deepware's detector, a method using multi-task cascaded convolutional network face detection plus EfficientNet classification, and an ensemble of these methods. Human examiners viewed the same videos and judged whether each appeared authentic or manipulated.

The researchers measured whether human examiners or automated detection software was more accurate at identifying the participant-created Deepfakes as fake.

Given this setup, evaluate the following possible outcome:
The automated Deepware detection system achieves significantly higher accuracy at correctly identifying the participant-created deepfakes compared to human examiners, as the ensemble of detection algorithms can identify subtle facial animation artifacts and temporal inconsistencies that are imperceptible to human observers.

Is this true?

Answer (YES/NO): NO